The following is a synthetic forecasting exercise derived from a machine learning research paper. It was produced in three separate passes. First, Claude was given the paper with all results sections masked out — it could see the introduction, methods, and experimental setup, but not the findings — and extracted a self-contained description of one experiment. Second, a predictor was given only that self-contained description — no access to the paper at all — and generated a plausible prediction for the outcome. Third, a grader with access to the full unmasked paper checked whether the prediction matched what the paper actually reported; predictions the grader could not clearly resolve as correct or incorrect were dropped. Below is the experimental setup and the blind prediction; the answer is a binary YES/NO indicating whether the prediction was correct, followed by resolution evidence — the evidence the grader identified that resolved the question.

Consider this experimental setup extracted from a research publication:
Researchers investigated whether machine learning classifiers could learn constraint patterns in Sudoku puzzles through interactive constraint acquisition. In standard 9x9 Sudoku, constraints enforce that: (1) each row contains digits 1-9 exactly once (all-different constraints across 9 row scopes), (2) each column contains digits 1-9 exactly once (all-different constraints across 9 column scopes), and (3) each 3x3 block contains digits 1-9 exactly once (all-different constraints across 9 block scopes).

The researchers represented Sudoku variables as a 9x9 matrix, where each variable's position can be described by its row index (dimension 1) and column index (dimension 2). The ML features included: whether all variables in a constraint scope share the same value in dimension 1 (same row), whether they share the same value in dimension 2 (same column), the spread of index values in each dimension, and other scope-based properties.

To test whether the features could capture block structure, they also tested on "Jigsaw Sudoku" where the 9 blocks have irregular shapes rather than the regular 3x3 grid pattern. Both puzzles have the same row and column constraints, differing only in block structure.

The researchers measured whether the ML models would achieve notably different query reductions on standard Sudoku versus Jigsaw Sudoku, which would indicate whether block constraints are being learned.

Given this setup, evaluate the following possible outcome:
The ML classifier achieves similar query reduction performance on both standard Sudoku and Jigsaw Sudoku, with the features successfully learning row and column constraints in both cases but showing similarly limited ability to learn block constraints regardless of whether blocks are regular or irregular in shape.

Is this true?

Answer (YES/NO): YES